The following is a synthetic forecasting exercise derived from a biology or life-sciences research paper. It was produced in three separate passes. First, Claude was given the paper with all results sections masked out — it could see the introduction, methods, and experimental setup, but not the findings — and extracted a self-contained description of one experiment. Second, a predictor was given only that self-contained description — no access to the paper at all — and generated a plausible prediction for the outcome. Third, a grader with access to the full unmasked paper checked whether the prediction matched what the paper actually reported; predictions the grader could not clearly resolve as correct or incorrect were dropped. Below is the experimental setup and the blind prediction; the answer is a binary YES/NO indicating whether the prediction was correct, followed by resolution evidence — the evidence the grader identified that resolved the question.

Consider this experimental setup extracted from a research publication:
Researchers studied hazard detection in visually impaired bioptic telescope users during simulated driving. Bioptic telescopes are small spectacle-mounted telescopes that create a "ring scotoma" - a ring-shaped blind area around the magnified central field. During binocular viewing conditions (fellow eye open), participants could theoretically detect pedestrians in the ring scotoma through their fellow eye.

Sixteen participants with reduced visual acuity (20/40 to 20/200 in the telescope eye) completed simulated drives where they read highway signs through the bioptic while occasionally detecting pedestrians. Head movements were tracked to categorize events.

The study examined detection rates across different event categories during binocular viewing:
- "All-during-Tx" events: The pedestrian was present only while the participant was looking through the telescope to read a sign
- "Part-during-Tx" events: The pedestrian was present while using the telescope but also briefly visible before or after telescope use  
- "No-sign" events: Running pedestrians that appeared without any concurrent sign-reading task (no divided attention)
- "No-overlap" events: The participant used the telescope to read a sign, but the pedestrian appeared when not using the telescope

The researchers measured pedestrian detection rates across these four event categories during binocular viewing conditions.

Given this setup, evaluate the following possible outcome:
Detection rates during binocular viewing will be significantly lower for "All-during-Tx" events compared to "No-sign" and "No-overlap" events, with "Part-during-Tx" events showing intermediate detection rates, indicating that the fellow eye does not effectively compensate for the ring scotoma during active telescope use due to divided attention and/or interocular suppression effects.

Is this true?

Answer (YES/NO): NO